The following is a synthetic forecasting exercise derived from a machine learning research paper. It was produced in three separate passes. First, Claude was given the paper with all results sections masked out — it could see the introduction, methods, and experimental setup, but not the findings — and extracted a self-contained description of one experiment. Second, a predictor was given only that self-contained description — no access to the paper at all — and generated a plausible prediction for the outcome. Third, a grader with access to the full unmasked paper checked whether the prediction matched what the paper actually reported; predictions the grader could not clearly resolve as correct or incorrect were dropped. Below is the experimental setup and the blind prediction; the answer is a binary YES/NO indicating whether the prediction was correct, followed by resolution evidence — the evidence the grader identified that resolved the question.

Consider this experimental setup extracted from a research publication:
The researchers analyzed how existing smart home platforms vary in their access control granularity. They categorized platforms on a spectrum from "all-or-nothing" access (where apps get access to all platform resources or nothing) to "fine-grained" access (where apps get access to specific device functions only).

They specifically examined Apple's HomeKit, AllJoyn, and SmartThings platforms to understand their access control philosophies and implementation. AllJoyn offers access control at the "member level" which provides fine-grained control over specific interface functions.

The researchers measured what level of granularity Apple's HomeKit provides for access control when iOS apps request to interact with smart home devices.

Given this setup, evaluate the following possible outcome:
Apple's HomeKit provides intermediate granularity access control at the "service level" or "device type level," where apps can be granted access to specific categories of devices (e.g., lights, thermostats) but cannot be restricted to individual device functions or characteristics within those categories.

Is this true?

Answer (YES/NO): NO